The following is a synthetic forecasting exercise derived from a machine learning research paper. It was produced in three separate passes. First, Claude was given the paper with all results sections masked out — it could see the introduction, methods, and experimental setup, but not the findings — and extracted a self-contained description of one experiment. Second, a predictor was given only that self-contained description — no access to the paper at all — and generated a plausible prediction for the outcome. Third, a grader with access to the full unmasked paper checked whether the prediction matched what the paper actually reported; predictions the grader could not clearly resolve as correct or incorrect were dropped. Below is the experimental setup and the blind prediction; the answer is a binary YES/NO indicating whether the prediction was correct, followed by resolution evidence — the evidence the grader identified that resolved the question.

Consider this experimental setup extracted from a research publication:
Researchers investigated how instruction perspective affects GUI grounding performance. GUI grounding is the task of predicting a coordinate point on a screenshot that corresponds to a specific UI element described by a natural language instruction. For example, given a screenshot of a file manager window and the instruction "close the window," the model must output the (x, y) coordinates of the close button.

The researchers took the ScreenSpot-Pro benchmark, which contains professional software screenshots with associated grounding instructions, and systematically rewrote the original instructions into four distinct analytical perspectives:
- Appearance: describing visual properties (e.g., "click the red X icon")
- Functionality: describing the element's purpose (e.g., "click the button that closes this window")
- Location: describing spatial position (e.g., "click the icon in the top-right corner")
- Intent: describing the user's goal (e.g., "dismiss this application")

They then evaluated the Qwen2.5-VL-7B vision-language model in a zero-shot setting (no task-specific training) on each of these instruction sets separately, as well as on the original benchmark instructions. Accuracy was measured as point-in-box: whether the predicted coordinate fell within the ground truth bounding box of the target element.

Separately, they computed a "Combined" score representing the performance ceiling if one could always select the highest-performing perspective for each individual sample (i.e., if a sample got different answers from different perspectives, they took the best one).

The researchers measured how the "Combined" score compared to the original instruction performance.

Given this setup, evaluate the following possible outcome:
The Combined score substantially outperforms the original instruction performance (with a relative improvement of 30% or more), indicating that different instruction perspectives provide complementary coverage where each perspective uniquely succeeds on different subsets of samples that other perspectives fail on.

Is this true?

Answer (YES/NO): YES